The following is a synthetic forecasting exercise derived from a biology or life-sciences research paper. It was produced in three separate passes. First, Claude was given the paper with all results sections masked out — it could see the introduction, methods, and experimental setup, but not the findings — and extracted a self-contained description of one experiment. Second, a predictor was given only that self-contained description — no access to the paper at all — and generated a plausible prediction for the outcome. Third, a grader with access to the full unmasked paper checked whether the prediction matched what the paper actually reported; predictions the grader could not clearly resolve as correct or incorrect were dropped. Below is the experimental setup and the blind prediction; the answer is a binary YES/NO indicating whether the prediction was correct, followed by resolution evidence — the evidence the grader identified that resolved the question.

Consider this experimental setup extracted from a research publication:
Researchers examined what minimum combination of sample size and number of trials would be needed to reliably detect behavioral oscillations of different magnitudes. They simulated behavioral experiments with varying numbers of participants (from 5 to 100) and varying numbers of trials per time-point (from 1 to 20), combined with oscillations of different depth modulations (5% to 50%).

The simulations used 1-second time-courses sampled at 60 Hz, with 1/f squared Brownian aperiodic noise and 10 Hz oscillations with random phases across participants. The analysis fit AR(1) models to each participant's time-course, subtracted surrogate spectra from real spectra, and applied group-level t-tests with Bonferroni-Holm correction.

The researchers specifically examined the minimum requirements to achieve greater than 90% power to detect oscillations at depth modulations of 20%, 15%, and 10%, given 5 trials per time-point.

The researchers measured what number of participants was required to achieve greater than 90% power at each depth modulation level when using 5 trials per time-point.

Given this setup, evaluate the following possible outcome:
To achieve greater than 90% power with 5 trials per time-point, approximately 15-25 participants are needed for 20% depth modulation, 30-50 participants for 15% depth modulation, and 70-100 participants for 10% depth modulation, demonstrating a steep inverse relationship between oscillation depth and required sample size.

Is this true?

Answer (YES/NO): YES